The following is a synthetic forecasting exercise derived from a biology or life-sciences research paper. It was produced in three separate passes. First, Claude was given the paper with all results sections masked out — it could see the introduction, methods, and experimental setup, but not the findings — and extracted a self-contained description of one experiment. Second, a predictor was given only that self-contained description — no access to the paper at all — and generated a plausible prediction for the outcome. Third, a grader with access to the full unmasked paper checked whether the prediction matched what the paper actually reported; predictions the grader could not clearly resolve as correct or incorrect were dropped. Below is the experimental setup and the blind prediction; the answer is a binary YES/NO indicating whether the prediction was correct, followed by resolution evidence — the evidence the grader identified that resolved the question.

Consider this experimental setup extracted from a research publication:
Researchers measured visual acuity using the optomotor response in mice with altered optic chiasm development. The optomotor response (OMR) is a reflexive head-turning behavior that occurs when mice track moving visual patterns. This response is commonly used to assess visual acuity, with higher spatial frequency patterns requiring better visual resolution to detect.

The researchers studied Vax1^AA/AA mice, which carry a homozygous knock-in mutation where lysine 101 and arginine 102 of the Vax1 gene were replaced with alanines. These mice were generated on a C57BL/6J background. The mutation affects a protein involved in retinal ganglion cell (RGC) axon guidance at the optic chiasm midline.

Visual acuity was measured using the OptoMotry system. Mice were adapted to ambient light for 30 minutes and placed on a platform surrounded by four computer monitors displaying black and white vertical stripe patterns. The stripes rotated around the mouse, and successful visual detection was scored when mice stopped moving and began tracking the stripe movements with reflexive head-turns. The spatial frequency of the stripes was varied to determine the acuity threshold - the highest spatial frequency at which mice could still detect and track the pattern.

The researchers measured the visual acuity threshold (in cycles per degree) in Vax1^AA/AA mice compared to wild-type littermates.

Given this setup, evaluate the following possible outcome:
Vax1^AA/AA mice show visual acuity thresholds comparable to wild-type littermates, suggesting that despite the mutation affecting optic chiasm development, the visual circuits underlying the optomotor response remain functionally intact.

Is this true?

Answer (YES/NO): NO